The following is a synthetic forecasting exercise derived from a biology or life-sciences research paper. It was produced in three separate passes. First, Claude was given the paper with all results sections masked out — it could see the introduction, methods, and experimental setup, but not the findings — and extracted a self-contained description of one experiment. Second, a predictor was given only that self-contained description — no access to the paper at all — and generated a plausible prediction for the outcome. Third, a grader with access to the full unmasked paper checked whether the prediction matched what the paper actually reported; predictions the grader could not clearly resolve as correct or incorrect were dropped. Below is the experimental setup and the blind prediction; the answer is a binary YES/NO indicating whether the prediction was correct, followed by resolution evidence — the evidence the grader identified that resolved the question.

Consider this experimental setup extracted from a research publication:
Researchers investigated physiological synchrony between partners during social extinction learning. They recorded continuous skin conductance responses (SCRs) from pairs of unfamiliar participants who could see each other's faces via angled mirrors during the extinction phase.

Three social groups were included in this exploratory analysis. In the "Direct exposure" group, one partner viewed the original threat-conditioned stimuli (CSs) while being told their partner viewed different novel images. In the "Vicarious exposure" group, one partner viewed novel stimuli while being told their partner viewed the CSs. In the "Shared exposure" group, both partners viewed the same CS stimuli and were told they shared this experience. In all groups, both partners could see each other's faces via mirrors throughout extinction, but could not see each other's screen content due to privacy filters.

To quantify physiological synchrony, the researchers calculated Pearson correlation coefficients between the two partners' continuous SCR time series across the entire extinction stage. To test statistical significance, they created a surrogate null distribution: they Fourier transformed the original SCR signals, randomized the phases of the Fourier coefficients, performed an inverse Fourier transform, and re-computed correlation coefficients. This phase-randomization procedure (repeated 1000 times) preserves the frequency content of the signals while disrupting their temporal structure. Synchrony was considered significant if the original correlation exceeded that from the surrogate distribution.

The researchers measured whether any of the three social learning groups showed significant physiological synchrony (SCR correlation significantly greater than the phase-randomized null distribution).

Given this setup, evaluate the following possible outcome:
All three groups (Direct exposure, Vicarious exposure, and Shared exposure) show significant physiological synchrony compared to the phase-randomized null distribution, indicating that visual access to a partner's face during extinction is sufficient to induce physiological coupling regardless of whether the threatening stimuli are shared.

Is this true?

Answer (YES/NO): YES